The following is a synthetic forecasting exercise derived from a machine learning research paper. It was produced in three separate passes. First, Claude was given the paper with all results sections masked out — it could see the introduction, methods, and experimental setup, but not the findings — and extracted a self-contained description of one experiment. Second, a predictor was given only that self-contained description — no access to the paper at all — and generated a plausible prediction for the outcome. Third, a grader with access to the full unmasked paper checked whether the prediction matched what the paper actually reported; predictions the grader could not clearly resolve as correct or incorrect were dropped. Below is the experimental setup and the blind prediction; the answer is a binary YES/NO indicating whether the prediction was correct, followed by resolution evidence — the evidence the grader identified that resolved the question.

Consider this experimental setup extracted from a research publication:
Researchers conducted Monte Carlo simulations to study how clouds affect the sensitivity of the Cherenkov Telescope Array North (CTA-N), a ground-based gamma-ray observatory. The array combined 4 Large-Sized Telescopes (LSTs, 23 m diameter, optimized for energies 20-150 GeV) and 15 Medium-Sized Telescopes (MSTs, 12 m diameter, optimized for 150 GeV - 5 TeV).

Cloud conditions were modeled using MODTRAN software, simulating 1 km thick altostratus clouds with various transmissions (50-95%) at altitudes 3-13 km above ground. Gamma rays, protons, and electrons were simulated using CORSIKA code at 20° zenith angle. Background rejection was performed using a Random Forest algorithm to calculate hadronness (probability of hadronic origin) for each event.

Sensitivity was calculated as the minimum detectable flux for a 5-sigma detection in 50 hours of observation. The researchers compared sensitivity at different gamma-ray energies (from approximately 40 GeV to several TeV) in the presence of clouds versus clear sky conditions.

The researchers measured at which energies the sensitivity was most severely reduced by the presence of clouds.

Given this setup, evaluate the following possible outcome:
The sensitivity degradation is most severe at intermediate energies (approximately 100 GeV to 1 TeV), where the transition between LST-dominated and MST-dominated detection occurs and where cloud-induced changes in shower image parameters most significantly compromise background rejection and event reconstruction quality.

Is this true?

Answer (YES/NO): NO